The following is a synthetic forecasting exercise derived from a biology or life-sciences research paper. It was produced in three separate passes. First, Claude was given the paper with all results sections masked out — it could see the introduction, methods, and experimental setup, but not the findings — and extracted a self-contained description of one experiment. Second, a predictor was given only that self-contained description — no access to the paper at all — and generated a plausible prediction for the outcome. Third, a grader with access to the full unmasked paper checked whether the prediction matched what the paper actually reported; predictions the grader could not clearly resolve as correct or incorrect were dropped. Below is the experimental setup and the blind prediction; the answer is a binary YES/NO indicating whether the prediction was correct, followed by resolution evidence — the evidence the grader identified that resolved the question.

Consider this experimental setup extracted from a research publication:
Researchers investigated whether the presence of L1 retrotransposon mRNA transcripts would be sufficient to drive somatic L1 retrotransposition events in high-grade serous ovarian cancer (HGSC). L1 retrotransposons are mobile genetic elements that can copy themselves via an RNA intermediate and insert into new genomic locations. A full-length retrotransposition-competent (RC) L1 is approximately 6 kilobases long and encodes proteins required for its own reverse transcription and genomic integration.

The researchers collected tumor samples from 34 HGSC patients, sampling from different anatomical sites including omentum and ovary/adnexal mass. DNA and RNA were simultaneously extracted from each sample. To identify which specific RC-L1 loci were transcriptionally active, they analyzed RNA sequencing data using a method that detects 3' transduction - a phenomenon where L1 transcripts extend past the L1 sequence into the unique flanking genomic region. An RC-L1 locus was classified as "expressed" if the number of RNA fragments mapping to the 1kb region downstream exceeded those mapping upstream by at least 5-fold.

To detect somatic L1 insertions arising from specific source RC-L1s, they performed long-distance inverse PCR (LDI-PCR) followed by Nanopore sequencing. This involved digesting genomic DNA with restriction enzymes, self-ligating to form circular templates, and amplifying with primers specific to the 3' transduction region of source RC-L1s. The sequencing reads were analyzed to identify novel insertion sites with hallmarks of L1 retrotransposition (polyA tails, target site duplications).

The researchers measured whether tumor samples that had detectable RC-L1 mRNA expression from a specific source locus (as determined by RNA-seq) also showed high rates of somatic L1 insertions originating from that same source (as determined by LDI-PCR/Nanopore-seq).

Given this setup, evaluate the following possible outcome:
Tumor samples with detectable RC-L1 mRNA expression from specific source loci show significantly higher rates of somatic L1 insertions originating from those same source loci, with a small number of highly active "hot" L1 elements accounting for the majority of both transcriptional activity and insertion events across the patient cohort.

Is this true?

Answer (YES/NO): NO